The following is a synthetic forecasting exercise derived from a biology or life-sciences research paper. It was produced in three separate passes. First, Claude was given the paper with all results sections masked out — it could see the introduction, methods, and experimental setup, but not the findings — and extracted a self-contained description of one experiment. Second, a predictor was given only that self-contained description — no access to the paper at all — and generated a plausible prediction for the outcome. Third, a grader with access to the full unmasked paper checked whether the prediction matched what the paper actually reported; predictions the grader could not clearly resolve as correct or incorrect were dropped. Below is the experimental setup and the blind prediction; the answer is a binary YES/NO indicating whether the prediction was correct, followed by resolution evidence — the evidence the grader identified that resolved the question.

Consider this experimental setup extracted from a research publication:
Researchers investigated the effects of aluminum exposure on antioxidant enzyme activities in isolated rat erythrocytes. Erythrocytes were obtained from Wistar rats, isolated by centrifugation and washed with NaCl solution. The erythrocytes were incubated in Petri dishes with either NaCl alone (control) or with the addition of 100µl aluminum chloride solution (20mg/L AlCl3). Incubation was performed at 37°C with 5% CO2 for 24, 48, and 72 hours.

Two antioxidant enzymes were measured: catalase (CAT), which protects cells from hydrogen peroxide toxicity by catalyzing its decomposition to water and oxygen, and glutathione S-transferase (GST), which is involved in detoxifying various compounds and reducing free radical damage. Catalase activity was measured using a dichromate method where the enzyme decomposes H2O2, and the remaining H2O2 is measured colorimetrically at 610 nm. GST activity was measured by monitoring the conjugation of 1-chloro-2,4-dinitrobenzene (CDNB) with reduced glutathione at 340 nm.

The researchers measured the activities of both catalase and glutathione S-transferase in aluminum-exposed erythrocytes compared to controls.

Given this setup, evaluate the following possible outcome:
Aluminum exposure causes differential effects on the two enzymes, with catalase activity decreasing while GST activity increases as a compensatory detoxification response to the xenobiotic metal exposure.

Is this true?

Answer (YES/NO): NO